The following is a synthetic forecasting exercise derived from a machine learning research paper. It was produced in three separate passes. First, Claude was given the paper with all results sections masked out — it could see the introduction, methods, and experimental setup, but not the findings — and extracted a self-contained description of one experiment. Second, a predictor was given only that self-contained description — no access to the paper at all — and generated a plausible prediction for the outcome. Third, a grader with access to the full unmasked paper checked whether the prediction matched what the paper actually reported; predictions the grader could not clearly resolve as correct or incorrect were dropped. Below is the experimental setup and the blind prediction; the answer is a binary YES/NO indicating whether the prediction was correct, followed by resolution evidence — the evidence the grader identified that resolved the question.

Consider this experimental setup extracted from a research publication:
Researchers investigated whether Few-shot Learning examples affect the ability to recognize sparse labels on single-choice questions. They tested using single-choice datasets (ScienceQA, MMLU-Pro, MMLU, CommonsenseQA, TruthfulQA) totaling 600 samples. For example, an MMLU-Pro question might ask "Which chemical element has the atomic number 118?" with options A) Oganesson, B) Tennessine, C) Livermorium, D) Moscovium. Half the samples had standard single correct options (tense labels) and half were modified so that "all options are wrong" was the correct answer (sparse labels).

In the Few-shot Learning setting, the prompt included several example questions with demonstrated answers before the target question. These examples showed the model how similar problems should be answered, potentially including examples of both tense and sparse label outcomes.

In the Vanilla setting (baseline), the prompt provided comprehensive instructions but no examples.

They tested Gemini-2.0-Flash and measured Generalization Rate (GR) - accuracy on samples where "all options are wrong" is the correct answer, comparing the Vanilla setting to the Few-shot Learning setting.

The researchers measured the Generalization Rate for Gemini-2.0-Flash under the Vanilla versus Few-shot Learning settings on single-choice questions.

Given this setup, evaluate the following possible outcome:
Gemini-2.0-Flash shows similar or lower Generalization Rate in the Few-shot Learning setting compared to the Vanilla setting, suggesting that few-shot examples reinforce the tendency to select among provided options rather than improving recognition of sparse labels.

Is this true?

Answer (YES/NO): NO